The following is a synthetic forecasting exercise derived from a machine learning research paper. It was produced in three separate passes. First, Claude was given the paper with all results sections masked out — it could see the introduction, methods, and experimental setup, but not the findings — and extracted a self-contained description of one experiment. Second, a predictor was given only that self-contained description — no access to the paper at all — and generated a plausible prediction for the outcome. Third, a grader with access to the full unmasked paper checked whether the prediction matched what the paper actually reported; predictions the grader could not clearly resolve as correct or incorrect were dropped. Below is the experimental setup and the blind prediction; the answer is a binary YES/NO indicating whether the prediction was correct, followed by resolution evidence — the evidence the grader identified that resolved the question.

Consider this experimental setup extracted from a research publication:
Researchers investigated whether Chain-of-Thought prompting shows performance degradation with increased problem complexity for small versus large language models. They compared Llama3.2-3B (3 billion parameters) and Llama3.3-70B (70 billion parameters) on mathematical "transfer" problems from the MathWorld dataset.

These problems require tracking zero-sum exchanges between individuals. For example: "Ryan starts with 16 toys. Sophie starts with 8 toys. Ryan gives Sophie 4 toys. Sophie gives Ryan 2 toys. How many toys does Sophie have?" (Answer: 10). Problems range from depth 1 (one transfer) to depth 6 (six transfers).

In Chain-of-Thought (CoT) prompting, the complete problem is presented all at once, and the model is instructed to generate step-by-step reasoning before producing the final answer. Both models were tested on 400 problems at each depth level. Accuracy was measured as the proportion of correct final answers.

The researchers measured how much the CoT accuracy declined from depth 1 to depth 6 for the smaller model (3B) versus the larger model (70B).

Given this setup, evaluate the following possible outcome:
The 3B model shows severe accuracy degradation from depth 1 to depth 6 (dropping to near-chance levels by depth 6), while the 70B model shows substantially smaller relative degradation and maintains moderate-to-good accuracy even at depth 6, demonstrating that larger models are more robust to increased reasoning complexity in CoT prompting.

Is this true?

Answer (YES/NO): NO